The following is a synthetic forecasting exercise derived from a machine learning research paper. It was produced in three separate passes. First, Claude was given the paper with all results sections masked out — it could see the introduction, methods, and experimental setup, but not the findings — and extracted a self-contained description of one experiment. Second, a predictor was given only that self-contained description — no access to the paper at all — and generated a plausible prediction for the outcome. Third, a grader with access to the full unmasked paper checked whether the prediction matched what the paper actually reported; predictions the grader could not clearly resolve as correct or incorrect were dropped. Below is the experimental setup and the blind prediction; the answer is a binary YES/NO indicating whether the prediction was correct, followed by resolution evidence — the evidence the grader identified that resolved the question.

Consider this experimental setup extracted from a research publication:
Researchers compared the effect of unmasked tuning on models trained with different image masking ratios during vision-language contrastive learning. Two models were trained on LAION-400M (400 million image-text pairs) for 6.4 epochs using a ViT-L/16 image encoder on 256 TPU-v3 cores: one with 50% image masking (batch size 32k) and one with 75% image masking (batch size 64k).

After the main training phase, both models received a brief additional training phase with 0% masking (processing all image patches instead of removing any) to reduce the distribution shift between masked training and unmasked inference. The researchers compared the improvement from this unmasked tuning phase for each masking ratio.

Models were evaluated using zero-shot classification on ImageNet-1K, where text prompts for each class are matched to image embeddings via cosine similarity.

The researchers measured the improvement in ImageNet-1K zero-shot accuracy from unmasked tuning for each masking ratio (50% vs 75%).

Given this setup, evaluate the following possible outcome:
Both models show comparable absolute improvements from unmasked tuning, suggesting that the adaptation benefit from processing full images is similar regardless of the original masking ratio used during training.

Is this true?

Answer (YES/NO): NO